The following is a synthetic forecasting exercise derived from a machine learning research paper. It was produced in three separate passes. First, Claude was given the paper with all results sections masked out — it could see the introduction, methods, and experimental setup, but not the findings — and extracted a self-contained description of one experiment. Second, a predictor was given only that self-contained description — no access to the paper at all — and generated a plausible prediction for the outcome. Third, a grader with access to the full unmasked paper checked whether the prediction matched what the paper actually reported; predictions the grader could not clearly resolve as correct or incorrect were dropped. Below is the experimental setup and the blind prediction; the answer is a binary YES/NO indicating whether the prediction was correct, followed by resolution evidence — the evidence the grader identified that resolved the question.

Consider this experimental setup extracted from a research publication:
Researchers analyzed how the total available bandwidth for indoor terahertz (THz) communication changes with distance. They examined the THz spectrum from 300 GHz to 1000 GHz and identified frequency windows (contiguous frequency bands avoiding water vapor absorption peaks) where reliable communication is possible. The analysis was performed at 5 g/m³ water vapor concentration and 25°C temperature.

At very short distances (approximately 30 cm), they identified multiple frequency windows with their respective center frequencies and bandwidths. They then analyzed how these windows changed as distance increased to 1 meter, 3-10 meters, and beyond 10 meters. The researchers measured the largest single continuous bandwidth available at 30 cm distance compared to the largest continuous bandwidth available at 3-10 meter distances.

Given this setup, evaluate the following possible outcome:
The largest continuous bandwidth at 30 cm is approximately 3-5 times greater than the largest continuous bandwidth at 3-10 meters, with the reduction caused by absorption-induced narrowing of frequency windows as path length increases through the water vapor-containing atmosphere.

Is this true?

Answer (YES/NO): NO